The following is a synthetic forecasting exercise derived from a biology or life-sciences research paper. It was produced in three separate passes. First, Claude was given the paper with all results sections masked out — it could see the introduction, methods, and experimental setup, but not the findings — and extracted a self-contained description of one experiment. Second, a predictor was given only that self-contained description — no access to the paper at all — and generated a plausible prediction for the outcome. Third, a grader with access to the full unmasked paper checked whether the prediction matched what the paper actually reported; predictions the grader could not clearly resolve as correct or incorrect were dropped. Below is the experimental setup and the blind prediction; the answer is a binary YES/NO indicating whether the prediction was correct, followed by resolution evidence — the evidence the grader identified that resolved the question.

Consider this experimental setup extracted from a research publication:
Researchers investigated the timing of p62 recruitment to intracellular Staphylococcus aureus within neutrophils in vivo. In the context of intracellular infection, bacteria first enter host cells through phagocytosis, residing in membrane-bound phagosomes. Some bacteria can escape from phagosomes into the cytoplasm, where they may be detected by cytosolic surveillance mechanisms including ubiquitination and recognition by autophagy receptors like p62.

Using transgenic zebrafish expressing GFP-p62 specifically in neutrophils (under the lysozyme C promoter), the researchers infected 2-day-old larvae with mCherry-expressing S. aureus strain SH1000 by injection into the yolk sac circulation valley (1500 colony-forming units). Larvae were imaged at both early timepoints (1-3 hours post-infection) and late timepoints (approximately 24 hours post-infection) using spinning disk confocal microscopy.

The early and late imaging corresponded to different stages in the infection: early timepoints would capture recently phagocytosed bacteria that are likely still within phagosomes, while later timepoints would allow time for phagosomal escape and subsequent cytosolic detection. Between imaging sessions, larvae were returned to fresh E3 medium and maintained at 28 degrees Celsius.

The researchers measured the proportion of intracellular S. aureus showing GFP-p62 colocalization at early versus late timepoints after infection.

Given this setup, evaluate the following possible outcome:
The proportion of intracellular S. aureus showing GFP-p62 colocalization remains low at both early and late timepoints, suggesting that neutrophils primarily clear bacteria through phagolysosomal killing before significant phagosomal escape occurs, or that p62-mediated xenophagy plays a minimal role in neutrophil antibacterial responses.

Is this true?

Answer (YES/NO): NO